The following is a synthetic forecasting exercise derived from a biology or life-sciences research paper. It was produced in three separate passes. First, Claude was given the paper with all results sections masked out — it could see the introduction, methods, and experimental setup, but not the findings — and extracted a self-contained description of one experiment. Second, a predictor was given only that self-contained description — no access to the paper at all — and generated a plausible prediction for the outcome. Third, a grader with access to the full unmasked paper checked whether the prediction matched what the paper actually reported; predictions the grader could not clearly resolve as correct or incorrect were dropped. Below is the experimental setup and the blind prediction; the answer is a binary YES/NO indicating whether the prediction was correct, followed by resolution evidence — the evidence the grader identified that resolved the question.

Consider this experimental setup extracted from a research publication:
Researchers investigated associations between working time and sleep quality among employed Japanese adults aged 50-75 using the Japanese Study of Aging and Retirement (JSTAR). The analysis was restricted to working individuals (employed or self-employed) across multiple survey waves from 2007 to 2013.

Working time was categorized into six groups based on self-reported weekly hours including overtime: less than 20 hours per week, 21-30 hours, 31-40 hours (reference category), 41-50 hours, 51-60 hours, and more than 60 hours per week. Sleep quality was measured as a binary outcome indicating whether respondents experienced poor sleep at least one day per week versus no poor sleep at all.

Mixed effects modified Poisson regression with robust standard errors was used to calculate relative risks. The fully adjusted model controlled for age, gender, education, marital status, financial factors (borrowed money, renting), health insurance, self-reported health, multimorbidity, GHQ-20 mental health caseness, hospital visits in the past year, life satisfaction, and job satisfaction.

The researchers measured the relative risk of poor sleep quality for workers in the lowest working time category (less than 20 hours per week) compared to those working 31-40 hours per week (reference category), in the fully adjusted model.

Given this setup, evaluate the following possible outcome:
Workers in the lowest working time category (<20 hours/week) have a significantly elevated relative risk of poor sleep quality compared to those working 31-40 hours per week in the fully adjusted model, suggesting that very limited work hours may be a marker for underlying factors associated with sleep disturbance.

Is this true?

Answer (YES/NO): NO